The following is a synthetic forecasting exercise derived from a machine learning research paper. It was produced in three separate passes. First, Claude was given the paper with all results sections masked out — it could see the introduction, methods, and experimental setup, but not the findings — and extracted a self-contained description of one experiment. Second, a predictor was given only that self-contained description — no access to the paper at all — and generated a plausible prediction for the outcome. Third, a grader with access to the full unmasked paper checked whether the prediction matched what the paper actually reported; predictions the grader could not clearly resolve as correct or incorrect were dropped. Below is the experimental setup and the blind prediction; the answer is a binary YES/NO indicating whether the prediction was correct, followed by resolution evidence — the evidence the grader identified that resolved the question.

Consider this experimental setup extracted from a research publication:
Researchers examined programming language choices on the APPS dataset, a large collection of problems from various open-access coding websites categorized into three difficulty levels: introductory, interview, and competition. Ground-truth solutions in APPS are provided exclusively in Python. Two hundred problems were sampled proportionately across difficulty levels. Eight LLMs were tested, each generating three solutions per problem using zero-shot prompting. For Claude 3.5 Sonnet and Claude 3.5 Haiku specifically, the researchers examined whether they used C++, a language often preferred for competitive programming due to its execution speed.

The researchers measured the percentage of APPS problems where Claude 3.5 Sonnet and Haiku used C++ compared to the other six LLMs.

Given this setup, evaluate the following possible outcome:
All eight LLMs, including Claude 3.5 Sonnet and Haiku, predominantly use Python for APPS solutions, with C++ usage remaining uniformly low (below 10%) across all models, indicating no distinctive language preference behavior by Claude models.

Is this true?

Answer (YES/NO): NO